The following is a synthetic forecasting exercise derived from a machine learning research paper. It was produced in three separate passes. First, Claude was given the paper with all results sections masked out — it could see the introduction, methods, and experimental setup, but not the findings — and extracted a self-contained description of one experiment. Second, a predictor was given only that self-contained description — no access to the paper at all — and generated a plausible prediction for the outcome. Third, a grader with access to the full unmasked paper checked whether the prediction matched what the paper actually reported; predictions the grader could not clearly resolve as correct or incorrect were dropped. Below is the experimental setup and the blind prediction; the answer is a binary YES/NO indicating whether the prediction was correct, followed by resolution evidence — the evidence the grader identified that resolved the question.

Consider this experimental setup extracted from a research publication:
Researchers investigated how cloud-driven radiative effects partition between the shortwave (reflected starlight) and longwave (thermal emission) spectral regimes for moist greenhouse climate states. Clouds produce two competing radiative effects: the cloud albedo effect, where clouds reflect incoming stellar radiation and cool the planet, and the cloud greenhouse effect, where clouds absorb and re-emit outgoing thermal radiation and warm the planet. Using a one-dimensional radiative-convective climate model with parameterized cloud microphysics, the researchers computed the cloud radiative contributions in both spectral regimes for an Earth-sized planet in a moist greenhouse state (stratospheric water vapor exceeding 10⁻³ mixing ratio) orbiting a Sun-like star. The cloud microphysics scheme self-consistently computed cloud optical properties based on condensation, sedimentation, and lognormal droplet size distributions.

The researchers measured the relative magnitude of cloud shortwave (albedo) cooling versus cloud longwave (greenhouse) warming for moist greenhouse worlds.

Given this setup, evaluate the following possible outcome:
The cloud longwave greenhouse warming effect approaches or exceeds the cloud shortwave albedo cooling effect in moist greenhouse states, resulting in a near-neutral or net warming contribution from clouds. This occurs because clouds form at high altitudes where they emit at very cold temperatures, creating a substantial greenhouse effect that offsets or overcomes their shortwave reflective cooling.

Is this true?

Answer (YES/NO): NO